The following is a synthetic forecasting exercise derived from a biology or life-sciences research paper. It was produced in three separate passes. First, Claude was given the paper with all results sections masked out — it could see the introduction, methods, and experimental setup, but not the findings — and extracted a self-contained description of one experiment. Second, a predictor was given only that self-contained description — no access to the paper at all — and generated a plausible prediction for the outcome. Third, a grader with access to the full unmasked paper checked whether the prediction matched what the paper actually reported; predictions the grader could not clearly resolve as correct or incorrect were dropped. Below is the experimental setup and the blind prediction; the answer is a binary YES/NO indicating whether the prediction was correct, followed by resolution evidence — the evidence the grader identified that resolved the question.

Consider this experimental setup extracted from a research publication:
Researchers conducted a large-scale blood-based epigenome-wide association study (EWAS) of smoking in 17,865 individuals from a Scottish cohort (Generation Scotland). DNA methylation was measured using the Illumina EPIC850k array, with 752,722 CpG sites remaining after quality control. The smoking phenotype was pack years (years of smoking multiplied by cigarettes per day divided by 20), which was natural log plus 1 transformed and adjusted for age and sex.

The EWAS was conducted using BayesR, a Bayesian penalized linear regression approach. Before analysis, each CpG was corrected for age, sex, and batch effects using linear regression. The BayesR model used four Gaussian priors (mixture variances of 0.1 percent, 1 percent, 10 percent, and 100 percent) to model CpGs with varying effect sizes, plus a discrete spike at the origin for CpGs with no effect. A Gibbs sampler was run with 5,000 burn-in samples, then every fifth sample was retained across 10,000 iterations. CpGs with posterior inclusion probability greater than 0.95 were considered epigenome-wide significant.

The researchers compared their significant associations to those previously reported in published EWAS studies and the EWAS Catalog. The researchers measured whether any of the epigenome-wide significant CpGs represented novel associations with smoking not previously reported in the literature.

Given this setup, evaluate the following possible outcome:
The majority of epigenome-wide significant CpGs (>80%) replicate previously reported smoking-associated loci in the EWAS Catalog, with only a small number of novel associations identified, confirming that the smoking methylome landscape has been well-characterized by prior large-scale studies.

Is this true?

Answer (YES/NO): YES